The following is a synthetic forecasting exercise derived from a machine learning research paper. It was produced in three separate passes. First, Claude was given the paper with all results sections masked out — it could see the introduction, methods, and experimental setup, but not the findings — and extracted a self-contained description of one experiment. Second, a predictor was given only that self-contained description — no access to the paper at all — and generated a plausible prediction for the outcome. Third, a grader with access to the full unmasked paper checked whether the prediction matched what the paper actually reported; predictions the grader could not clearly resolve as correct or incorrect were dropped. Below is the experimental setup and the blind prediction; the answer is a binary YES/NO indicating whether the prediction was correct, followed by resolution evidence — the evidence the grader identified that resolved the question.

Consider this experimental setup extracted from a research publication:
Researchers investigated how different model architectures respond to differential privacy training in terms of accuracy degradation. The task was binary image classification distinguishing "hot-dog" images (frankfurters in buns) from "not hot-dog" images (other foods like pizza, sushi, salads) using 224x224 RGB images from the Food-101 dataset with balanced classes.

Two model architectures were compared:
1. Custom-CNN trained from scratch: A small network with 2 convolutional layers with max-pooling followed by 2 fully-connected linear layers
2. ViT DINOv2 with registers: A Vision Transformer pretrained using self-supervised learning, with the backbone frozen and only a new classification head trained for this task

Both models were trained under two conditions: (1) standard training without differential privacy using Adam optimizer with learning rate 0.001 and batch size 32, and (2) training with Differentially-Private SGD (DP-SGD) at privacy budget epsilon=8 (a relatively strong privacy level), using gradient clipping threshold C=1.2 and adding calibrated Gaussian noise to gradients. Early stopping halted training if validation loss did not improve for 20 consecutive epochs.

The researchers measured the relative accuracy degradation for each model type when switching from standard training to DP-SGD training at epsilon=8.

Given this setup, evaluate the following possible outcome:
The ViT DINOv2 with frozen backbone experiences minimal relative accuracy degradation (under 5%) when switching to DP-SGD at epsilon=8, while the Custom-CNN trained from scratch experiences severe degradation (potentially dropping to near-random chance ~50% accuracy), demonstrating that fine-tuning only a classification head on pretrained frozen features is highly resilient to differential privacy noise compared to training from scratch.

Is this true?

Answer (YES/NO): NO